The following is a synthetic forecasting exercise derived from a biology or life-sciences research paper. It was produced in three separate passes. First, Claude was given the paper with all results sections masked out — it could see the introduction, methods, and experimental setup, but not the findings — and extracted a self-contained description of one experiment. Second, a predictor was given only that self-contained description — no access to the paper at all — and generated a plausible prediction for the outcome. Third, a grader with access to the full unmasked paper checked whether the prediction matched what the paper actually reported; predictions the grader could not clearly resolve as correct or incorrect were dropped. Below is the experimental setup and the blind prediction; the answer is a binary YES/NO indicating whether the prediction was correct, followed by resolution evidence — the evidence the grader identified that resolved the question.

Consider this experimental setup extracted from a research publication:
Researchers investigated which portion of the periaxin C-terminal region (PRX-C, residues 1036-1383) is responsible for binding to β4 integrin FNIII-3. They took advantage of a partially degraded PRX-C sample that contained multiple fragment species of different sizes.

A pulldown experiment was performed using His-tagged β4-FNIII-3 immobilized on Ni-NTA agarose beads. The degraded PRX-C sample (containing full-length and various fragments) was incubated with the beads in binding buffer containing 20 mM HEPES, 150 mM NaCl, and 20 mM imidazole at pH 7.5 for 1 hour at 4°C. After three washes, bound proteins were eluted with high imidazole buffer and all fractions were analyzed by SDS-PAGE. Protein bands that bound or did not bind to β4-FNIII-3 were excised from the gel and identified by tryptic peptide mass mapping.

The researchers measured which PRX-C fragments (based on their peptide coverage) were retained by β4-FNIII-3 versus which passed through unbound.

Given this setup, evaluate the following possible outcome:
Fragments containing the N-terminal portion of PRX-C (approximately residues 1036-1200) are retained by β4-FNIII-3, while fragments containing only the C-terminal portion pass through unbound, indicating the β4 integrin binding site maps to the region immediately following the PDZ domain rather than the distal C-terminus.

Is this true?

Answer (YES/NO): NO